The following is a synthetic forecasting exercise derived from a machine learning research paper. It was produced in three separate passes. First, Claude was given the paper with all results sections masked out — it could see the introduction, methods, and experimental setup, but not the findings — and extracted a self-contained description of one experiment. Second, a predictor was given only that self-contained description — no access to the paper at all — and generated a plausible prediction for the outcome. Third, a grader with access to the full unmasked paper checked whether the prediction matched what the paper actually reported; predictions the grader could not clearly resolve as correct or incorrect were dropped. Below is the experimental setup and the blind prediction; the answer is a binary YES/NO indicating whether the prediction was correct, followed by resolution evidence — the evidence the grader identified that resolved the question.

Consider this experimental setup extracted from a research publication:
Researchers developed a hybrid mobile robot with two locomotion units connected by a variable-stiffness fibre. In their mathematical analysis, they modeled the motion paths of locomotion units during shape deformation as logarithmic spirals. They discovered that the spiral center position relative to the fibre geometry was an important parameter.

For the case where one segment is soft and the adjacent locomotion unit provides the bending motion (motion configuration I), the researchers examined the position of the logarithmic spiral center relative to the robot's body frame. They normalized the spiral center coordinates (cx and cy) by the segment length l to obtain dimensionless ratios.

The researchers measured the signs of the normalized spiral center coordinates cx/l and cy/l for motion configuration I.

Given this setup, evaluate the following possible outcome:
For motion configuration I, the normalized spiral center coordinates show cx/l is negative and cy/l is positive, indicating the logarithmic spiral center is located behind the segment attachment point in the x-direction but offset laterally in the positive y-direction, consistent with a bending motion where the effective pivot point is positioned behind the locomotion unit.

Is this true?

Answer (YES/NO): YES